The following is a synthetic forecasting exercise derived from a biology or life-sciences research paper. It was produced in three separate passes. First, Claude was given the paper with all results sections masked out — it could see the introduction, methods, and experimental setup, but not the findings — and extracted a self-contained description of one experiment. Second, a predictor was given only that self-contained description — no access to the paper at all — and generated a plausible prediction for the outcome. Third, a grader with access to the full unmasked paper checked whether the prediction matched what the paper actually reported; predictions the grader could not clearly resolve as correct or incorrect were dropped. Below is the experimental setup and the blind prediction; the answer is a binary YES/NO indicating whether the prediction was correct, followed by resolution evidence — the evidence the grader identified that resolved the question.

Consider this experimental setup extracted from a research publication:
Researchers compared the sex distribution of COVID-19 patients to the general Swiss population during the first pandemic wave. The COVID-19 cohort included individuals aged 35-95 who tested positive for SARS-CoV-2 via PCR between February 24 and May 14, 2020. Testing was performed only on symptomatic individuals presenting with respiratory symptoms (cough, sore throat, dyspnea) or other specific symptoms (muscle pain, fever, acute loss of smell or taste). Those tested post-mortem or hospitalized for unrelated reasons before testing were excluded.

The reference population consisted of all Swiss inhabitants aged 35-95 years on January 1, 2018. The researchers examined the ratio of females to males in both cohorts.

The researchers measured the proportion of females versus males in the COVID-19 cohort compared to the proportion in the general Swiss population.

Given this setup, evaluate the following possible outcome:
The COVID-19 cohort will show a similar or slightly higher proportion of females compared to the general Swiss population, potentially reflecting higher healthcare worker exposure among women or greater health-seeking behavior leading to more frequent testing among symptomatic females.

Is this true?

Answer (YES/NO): YES